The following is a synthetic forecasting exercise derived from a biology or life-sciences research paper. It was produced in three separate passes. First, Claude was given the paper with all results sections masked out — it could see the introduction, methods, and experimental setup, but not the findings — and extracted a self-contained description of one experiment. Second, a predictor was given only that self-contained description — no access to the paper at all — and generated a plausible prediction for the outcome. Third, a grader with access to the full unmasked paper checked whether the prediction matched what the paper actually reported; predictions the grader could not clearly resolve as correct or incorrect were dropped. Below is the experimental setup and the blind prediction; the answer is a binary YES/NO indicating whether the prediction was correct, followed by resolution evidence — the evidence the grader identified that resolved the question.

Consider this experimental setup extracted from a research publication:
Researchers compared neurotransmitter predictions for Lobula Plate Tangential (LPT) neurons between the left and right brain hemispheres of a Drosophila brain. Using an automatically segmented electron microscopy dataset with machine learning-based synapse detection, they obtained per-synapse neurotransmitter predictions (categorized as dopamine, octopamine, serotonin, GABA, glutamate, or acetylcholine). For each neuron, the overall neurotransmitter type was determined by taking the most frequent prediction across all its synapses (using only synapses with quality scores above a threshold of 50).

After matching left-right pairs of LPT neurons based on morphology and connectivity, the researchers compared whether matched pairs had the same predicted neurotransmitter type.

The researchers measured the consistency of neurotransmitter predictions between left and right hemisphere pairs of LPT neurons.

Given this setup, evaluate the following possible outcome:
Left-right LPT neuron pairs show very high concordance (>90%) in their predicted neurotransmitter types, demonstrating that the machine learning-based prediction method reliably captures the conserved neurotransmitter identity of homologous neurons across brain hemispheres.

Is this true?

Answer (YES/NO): YES